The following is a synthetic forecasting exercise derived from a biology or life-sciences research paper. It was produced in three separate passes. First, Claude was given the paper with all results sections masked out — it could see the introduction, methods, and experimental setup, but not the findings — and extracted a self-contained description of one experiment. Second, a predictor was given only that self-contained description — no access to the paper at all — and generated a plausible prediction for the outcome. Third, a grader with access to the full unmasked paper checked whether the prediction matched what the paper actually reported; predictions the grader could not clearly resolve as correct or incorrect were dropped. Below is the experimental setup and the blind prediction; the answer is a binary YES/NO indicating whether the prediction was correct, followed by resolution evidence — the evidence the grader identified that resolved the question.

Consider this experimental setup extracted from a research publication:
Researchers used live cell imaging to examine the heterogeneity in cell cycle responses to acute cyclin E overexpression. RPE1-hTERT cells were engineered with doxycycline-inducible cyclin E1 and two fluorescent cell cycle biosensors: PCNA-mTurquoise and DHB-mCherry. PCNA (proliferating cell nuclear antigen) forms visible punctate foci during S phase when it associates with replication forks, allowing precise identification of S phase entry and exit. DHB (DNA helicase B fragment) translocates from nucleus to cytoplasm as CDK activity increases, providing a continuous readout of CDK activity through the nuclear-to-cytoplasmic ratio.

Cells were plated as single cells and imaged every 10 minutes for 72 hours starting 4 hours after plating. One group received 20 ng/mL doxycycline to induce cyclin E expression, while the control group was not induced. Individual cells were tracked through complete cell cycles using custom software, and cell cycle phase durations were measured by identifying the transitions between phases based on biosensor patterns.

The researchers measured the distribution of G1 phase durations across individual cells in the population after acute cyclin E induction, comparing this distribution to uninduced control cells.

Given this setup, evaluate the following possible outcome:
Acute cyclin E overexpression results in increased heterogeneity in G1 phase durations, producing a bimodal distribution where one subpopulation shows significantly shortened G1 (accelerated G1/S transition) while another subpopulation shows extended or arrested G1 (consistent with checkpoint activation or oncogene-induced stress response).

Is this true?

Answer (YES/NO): YES